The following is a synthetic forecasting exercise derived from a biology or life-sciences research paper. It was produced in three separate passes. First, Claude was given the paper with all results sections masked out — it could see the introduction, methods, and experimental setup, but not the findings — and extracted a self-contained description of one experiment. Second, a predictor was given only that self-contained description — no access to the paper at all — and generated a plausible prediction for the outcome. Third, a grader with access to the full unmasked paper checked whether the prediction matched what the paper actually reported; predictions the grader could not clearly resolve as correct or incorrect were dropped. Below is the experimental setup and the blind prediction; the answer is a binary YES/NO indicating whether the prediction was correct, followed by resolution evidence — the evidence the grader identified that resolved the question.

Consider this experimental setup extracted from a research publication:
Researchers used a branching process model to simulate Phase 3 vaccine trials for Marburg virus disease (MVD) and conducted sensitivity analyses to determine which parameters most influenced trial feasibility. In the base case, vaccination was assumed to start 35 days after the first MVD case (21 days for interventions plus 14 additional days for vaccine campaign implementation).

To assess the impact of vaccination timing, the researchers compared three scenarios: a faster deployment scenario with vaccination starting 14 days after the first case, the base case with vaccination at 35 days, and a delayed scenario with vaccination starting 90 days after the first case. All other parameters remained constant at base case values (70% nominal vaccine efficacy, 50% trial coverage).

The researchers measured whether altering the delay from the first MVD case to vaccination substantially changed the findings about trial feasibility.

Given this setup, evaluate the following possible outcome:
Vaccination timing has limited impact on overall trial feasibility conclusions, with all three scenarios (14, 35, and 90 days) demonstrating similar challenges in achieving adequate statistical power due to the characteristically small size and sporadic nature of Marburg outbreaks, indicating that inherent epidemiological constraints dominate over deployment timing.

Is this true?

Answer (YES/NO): YES